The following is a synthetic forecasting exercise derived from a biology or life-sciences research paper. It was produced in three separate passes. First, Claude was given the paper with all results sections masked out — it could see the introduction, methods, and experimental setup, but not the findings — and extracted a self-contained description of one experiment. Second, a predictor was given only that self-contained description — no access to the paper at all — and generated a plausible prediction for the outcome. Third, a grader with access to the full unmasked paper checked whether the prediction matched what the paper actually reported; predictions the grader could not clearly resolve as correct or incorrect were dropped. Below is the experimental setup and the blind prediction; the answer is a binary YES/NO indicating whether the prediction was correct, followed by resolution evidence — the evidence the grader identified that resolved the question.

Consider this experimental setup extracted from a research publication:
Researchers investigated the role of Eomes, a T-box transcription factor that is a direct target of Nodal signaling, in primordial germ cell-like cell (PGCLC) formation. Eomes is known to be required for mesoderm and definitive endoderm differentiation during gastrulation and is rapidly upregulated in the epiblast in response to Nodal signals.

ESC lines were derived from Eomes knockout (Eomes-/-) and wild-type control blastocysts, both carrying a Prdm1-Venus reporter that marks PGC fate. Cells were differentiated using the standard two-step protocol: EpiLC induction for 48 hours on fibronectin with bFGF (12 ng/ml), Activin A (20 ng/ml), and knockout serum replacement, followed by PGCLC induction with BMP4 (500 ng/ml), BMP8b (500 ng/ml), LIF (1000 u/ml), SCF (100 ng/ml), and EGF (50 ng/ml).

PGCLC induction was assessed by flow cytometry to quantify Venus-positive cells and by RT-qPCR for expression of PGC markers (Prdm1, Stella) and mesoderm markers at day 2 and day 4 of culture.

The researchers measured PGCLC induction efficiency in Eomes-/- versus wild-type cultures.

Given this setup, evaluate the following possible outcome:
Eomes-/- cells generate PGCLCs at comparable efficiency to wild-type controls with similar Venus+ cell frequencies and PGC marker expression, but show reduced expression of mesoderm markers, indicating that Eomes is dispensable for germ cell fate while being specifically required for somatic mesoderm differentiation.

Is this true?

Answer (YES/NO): NO